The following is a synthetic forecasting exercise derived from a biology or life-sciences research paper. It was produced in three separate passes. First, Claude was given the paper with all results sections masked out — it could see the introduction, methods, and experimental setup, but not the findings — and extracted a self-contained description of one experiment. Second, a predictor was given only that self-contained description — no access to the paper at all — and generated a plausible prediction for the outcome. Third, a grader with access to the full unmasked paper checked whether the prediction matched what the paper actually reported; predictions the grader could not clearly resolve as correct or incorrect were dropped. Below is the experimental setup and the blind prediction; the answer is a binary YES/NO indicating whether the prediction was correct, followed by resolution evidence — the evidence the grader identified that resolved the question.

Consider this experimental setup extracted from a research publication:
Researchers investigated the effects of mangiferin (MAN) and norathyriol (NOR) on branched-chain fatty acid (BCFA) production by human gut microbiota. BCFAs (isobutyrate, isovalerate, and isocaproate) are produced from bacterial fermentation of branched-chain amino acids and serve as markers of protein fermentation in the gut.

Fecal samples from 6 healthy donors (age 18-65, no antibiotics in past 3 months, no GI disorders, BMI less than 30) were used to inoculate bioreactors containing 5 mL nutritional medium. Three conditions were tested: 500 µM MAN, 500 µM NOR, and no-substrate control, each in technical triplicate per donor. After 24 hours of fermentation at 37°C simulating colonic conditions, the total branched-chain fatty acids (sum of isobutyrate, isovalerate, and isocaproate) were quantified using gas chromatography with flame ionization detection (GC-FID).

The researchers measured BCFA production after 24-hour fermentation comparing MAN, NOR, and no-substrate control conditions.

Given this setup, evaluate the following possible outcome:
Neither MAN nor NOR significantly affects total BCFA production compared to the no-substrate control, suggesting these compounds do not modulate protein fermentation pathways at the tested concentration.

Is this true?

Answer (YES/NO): NO